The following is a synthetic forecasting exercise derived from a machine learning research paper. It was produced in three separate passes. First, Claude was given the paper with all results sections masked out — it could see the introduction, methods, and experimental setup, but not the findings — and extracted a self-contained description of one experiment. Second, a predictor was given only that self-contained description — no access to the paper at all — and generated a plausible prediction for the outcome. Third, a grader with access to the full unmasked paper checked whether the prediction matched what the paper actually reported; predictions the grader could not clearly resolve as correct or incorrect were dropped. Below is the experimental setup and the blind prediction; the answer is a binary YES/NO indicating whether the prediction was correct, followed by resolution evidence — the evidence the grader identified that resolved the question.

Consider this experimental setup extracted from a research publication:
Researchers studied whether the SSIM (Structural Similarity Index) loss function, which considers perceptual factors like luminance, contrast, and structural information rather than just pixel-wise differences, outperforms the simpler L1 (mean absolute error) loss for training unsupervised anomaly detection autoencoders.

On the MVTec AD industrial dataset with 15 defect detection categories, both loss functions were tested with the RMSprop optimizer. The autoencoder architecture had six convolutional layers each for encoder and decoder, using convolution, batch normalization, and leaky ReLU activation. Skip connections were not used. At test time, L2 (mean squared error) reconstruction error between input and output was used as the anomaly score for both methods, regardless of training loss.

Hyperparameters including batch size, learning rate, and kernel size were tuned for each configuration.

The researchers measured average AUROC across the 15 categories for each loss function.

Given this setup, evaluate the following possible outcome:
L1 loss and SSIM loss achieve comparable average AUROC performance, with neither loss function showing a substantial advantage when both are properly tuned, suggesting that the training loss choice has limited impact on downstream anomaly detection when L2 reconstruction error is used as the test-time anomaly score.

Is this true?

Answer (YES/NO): YES